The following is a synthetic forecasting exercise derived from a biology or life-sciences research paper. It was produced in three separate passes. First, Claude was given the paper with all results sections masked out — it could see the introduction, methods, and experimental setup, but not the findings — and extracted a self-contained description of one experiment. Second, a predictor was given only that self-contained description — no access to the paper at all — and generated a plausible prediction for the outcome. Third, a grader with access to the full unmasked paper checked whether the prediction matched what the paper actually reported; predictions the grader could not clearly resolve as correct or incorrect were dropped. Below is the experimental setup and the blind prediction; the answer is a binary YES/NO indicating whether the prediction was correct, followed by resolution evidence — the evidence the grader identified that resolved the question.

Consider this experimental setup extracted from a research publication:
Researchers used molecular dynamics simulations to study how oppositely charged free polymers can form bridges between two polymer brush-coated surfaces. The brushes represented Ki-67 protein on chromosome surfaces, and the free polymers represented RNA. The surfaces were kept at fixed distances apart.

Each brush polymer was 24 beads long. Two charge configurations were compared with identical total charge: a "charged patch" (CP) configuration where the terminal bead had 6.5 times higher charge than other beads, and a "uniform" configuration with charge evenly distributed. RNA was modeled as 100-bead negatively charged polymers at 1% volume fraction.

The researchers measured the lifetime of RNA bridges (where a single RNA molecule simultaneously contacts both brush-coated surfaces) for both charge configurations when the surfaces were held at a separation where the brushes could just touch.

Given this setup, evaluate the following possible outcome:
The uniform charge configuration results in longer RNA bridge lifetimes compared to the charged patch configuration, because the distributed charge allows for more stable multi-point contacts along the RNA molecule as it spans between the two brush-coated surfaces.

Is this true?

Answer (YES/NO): NO